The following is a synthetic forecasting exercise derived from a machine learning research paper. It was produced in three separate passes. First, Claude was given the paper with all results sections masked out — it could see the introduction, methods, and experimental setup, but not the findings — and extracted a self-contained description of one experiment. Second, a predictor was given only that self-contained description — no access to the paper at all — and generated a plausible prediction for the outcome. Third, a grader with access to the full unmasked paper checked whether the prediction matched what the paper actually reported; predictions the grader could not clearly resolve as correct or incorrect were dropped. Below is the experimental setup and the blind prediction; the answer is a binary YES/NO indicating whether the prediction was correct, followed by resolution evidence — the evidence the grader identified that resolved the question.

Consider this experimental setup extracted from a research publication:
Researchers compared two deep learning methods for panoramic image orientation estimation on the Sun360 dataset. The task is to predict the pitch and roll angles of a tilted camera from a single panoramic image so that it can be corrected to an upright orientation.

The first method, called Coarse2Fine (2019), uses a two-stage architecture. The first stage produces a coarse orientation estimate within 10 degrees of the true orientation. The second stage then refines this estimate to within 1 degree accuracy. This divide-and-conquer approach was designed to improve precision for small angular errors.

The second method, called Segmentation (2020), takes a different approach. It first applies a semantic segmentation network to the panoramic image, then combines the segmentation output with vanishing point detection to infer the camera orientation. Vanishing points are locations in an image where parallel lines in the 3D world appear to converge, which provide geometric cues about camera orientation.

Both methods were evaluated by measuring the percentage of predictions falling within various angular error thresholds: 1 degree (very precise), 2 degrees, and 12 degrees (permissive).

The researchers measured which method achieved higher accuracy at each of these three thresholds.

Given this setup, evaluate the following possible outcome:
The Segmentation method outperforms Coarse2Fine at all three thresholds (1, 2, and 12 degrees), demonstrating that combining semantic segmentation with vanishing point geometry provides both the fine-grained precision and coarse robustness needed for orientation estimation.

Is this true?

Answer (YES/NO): NO